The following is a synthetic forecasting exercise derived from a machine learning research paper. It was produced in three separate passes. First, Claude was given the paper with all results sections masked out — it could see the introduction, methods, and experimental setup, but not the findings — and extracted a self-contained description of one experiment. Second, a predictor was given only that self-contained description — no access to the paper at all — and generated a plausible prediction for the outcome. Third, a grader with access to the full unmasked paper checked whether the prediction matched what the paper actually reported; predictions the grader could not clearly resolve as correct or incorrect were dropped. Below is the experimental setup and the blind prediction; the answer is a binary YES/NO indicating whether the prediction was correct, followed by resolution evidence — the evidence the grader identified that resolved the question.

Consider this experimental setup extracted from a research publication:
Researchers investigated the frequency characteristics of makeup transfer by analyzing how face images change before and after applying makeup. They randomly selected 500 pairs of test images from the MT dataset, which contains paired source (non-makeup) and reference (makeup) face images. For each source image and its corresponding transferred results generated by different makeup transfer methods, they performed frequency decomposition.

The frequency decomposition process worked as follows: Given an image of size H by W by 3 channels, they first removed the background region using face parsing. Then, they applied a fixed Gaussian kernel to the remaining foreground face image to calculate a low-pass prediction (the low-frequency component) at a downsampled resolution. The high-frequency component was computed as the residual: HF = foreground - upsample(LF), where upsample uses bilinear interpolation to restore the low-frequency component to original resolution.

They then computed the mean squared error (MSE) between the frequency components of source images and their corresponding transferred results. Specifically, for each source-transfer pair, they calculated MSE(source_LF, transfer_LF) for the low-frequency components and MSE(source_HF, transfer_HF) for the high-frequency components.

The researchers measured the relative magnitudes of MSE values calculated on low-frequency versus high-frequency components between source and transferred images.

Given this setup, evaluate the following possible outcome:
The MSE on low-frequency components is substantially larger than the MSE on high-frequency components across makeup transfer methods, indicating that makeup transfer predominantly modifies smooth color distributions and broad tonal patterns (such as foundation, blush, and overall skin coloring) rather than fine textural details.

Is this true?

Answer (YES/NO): YES